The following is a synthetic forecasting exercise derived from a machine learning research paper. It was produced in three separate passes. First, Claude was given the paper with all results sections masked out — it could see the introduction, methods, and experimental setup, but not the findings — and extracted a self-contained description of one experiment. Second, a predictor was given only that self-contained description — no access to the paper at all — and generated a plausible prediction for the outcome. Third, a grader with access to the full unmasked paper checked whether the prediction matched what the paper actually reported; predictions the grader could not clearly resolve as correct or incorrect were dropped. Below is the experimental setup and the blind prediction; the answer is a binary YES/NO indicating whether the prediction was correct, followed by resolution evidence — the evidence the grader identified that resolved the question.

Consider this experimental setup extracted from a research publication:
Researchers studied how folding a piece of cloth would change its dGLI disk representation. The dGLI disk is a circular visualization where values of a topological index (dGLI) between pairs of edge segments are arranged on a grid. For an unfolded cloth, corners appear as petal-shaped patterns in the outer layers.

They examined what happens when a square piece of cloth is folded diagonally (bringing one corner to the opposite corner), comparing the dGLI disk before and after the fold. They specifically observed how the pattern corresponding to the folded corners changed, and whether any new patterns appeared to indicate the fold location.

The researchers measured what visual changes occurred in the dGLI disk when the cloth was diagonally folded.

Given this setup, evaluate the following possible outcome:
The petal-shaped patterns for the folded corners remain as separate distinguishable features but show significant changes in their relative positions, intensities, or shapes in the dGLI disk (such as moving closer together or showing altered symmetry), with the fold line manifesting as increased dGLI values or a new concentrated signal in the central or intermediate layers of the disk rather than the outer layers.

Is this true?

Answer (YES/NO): NO